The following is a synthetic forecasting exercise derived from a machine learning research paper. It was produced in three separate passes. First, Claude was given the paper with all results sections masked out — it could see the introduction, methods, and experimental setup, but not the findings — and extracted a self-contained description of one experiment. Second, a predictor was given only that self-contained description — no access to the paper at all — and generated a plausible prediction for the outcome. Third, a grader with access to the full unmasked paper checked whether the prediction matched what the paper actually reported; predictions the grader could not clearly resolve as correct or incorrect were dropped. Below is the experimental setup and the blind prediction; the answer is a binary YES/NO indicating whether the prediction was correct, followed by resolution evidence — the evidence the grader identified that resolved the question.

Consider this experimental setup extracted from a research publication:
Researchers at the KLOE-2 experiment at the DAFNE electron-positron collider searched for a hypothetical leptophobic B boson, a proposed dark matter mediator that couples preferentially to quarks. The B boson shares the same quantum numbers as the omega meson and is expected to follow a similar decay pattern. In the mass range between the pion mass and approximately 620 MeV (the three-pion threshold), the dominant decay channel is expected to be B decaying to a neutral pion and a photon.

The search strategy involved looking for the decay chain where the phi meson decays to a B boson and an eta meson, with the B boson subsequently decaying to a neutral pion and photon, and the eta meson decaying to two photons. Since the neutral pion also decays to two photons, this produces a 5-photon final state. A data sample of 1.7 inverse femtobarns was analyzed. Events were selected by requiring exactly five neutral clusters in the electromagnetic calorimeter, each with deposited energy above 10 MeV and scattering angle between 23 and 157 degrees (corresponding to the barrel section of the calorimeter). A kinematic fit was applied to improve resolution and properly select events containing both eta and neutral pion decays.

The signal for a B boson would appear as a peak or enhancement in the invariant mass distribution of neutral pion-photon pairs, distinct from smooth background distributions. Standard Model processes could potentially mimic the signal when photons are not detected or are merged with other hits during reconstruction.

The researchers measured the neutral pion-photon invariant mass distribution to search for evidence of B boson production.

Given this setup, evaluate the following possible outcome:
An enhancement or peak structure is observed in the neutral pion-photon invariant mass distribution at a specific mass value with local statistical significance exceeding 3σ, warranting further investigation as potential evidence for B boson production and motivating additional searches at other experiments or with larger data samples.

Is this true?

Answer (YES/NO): NO